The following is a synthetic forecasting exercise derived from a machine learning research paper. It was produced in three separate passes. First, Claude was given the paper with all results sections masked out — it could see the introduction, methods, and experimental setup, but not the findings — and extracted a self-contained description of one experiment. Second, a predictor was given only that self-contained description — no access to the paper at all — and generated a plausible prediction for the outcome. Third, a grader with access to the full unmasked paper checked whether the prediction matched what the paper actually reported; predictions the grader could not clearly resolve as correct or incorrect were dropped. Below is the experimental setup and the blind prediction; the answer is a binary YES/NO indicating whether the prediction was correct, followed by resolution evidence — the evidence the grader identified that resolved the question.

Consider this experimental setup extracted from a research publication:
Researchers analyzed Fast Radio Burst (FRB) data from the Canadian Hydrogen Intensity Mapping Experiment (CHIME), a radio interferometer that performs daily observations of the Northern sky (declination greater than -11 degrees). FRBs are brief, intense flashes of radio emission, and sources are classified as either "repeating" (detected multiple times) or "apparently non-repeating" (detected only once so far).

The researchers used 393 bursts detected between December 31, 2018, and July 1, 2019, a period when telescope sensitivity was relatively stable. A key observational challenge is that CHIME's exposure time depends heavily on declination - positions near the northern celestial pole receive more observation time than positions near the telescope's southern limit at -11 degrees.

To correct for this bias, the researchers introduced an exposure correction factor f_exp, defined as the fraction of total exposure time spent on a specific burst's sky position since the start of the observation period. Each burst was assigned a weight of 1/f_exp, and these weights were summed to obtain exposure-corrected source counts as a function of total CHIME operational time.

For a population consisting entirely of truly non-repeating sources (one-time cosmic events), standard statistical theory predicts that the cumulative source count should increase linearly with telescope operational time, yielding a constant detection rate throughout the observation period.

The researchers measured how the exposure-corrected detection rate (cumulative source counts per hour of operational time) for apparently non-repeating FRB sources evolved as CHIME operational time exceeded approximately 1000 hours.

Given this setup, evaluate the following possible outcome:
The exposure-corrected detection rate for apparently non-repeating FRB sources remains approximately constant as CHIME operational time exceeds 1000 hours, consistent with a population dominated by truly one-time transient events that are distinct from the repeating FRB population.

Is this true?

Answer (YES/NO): NO